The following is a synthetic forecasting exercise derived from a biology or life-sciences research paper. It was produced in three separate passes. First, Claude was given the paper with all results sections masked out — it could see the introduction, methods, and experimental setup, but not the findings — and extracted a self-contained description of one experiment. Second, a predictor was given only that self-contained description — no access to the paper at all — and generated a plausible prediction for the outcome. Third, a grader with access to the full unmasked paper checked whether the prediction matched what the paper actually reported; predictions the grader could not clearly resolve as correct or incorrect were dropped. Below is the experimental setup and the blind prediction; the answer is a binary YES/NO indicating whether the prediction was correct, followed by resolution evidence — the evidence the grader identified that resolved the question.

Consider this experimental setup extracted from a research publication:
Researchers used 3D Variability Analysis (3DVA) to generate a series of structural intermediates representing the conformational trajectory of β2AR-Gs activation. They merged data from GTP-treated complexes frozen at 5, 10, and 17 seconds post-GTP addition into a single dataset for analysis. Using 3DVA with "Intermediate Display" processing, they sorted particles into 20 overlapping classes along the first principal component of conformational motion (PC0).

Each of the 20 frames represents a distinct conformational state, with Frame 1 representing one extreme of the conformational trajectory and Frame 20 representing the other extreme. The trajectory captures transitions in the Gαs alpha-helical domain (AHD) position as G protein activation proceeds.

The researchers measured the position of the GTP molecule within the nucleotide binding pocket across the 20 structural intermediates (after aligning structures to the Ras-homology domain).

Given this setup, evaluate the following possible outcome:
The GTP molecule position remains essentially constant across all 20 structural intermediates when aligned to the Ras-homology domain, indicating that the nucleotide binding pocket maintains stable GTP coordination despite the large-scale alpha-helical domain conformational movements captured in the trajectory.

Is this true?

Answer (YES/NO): NO